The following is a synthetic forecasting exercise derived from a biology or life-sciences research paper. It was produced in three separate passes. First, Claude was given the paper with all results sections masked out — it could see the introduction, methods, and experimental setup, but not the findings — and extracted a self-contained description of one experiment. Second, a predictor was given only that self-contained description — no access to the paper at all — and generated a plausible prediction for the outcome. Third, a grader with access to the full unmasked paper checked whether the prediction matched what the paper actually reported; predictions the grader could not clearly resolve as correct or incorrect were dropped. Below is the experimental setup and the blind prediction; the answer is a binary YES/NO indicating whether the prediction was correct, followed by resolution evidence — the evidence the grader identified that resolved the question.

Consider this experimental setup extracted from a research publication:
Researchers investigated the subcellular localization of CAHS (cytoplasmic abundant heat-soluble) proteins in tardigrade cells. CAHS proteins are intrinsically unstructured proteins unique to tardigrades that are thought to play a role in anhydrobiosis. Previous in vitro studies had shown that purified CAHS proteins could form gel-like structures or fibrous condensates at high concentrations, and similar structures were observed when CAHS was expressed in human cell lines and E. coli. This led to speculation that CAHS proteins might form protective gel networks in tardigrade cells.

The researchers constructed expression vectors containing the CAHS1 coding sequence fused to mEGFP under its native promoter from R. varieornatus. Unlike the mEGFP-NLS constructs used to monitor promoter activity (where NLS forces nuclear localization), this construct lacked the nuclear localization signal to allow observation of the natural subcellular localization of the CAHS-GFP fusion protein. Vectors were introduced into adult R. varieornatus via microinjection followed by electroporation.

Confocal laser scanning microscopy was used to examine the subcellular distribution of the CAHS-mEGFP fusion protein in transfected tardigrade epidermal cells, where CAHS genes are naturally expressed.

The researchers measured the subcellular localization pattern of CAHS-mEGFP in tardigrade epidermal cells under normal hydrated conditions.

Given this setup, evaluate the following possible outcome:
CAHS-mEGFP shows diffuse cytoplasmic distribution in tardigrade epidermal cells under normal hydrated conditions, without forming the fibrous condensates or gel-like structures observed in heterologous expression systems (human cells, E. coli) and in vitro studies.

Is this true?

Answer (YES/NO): YES